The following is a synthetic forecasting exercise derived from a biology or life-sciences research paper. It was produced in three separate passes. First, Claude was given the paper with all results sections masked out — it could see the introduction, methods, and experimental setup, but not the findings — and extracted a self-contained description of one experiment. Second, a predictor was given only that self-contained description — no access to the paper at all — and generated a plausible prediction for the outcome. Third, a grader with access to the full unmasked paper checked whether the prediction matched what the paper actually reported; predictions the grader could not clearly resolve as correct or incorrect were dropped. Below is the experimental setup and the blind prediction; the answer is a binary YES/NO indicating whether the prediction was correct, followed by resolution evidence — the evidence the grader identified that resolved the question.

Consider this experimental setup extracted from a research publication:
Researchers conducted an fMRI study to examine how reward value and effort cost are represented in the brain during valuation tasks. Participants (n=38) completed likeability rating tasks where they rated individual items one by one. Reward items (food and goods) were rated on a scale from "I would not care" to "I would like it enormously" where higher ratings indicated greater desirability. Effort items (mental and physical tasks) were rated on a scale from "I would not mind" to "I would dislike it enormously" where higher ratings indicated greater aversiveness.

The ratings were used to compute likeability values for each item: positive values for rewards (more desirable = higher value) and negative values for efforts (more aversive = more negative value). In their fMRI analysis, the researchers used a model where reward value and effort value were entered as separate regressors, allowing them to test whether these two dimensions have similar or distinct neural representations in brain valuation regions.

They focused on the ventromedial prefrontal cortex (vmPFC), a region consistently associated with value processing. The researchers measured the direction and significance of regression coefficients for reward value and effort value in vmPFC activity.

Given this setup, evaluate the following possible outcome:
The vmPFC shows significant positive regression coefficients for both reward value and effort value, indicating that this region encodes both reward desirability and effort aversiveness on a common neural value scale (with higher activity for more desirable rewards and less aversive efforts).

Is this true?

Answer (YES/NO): NO